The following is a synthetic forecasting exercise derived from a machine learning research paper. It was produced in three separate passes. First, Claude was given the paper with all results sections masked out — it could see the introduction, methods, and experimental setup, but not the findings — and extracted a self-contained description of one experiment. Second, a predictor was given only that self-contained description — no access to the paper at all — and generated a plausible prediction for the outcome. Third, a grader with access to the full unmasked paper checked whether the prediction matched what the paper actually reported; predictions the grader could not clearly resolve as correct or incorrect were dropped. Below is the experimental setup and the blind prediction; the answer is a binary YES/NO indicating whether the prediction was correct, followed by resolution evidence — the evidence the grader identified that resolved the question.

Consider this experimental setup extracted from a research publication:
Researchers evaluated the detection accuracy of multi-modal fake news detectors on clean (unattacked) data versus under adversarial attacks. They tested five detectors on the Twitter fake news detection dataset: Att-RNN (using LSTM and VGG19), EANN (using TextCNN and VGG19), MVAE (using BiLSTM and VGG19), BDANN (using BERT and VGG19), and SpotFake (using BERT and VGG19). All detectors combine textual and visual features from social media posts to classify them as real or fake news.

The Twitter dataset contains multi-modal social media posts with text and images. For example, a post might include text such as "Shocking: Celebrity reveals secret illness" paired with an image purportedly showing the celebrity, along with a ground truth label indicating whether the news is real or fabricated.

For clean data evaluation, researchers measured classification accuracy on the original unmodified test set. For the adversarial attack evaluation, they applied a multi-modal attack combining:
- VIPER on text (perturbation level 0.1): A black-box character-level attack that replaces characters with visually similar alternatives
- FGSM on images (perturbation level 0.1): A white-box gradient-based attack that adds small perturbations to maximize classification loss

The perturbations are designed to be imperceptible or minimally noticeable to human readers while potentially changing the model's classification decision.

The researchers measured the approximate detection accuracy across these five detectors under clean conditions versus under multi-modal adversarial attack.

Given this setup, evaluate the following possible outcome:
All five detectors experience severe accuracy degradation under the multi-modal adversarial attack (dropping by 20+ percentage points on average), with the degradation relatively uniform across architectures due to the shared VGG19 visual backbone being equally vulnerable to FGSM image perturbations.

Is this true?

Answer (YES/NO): NO